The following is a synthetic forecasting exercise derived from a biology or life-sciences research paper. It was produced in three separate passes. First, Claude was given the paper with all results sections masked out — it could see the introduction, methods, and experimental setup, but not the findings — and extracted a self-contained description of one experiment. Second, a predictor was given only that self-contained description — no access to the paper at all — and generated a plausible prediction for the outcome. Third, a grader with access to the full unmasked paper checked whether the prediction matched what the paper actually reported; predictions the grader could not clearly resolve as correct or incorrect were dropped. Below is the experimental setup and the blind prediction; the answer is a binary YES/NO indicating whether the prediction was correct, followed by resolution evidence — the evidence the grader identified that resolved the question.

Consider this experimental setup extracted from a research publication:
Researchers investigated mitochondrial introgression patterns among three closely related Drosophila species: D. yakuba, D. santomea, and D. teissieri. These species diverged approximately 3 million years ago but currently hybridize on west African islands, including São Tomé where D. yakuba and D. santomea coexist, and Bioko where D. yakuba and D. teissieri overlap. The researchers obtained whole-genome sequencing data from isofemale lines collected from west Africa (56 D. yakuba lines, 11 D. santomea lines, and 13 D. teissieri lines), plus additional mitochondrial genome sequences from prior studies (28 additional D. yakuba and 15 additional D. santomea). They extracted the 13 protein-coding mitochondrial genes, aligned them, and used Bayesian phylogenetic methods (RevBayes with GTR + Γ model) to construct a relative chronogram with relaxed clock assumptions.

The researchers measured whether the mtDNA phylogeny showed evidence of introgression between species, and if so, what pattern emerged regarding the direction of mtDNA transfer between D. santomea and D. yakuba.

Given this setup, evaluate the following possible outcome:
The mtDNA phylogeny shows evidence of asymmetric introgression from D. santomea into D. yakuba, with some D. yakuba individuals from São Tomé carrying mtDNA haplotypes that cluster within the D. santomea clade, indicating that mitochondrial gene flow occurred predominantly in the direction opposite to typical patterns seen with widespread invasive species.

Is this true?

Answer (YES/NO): NO